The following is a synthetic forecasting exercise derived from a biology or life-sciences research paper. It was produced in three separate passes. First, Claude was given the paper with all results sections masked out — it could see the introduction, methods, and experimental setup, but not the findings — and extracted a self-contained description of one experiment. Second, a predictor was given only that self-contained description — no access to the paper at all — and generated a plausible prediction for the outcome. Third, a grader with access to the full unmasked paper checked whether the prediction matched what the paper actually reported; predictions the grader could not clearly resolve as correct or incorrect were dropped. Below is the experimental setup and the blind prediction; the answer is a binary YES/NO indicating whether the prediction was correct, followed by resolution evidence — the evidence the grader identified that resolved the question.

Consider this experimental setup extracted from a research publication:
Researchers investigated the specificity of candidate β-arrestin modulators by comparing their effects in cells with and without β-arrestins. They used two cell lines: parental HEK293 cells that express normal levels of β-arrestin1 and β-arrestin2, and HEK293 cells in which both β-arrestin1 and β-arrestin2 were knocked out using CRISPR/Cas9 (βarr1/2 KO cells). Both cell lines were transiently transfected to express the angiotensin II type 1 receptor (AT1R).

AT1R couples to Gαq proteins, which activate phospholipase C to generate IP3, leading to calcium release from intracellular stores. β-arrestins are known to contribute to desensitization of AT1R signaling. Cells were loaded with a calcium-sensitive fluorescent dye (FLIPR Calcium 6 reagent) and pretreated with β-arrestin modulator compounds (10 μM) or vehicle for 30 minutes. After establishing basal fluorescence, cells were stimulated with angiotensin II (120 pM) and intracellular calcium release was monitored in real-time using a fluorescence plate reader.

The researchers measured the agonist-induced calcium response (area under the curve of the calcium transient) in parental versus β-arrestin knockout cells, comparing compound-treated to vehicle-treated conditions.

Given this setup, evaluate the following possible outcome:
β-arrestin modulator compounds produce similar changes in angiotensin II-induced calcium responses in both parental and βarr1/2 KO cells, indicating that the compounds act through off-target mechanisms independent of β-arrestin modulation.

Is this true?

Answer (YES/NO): NO